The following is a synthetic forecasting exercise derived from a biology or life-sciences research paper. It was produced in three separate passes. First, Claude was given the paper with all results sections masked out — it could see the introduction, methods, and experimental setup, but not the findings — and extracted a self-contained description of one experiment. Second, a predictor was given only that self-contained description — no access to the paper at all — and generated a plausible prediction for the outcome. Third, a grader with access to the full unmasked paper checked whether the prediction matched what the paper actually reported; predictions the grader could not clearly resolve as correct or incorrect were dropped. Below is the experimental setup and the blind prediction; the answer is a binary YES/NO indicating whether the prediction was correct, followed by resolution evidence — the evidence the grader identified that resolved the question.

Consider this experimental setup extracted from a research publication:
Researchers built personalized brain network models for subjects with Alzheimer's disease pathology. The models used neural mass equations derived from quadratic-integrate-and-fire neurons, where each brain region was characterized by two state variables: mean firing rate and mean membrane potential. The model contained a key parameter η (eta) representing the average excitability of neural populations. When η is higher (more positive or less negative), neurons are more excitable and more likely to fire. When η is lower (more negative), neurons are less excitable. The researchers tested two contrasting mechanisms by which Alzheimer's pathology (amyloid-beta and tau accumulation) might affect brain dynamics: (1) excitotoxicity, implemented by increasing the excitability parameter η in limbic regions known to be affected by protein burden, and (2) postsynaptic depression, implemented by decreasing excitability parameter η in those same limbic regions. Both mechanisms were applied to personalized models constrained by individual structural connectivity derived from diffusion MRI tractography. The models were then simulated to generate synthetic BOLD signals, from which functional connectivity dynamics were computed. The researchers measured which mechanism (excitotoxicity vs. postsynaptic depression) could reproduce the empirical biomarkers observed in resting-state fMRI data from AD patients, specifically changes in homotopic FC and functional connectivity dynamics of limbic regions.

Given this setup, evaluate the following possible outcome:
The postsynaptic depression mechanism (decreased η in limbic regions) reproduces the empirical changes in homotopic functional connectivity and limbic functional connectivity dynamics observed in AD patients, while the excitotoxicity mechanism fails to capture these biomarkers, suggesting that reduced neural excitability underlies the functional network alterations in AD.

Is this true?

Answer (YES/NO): NO